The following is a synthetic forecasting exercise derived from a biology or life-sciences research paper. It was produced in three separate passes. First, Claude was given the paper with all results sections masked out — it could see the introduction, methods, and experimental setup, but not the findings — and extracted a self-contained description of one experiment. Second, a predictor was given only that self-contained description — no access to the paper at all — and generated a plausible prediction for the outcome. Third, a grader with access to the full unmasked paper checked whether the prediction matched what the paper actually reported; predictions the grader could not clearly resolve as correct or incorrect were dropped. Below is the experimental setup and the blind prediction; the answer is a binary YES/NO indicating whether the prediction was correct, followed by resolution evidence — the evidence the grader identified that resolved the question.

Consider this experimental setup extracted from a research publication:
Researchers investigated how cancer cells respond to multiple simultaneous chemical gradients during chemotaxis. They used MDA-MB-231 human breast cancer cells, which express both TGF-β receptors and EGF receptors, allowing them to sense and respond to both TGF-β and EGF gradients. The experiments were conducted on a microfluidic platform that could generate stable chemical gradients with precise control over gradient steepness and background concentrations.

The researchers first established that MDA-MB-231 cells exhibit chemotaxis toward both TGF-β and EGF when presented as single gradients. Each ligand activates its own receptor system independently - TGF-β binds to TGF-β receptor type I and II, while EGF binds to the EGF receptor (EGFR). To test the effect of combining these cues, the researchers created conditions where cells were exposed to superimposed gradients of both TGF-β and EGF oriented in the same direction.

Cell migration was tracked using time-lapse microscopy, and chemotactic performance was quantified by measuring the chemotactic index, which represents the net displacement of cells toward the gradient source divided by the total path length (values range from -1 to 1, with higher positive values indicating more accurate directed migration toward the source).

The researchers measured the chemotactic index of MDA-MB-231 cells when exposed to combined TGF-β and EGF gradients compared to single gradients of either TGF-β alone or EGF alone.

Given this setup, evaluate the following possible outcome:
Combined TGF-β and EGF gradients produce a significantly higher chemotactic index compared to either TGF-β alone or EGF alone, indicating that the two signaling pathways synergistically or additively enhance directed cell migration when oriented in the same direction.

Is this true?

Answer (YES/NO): NO